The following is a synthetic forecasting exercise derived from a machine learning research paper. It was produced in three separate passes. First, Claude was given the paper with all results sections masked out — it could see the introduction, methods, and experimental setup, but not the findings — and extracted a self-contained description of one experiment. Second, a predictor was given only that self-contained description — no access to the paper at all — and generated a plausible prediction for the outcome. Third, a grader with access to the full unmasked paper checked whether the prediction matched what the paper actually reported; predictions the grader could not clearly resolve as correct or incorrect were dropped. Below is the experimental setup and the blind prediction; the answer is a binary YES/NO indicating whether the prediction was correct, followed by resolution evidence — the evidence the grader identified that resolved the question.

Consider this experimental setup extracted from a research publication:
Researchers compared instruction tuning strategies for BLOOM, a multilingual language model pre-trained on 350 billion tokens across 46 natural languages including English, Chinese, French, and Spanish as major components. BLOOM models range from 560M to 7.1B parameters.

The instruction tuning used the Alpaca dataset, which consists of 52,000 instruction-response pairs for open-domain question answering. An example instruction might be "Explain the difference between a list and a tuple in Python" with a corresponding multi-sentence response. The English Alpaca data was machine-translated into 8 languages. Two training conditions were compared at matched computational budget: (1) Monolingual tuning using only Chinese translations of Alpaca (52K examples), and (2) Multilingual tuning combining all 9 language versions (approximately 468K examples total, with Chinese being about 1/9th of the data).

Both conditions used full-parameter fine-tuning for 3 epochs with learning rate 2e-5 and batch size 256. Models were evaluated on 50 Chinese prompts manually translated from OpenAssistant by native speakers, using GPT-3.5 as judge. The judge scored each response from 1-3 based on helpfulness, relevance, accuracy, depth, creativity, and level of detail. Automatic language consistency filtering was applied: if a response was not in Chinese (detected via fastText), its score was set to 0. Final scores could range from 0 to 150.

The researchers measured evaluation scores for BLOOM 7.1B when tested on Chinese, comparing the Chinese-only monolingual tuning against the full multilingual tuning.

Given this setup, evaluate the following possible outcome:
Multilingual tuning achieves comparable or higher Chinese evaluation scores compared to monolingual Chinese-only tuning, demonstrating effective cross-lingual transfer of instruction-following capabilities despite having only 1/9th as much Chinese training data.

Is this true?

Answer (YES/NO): NO